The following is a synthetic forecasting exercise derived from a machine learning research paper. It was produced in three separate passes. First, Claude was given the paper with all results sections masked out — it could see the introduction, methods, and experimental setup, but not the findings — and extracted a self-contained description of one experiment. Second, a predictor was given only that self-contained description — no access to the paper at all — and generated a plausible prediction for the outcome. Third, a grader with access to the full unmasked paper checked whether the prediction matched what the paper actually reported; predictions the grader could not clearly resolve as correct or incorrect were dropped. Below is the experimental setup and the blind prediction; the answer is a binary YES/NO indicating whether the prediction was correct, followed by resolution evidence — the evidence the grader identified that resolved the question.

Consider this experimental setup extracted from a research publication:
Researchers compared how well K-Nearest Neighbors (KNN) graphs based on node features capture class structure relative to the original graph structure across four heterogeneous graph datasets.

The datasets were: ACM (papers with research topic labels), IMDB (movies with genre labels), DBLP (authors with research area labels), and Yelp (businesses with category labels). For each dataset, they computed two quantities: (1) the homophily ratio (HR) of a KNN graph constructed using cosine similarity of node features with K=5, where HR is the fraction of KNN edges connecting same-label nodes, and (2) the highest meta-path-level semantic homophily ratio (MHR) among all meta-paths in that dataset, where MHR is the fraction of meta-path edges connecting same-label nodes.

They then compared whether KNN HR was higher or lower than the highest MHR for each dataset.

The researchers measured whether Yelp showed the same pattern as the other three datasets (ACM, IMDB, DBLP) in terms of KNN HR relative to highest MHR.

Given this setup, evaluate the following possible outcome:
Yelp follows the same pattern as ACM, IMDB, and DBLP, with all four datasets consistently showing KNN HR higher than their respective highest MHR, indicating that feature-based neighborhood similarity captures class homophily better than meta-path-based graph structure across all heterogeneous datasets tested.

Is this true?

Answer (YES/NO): NO